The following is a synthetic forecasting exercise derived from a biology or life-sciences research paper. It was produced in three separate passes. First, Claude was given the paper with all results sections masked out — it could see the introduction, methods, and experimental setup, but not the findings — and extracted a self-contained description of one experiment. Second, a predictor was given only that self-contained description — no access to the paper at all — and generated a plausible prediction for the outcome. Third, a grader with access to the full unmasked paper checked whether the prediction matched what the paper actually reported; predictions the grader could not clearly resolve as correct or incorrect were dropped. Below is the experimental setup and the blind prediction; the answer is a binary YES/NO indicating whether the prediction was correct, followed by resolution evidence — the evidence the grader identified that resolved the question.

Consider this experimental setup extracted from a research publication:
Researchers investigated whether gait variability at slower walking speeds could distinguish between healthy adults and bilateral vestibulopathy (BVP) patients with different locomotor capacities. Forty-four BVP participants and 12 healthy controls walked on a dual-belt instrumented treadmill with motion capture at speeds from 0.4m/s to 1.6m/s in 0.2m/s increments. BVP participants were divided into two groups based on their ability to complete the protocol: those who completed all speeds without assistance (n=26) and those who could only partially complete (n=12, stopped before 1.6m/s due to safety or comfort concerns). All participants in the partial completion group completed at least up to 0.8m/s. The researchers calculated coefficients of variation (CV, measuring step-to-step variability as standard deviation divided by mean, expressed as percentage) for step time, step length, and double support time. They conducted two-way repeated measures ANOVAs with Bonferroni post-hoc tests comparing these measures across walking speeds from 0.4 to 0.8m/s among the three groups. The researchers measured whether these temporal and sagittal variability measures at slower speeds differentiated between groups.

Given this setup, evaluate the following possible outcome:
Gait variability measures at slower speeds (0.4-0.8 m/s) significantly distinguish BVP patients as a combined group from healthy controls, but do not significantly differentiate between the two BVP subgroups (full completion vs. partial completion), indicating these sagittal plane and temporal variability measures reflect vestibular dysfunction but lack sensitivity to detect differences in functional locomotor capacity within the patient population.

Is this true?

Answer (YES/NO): NO